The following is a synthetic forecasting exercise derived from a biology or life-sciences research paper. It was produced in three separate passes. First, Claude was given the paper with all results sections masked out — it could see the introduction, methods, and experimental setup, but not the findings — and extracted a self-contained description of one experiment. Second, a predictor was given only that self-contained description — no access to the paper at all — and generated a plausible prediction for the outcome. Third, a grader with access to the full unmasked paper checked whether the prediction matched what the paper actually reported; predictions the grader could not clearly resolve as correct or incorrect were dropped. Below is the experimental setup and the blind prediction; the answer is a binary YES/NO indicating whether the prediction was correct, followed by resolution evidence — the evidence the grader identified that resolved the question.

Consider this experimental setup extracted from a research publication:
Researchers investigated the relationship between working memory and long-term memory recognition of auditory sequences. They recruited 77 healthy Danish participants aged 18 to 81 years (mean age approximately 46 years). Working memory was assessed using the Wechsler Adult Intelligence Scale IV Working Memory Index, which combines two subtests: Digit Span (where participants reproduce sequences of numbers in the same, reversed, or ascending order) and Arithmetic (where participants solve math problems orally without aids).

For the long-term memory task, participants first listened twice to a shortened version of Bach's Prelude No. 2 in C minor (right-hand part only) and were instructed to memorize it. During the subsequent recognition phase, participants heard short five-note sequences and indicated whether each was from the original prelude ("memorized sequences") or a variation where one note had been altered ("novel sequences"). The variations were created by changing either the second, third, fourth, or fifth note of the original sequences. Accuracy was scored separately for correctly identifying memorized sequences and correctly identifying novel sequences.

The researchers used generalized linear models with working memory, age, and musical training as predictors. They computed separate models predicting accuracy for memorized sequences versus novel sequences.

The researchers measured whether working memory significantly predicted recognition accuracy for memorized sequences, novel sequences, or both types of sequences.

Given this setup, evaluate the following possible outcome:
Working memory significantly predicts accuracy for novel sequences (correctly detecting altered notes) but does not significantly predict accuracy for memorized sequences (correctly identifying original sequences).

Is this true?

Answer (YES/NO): YES